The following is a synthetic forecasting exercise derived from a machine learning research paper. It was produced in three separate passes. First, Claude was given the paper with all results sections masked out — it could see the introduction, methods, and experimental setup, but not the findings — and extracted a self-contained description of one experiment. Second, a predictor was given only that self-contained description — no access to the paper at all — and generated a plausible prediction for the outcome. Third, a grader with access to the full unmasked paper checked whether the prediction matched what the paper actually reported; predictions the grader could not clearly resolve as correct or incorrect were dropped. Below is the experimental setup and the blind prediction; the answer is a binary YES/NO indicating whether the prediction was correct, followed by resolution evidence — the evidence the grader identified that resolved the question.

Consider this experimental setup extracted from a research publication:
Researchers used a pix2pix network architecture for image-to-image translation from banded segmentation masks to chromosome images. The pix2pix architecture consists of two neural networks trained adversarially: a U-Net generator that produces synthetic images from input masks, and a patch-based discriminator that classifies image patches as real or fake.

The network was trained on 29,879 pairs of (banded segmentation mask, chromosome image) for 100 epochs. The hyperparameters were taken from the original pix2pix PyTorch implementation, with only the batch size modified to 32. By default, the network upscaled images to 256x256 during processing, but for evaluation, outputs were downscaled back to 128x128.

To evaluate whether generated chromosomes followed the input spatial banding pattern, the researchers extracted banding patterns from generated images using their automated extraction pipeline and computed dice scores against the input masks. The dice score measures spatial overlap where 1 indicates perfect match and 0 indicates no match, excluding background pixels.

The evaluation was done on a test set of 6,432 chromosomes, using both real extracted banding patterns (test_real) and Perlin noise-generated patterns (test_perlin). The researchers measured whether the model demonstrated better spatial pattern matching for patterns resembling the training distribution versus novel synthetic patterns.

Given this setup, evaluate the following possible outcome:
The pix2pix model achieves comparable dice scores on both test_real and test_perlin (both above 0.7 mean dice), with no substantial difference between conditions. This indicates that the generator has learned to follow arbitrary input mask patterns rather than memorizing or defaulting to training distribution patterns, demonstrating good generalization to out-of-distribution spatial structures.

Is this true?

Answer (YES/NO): NO